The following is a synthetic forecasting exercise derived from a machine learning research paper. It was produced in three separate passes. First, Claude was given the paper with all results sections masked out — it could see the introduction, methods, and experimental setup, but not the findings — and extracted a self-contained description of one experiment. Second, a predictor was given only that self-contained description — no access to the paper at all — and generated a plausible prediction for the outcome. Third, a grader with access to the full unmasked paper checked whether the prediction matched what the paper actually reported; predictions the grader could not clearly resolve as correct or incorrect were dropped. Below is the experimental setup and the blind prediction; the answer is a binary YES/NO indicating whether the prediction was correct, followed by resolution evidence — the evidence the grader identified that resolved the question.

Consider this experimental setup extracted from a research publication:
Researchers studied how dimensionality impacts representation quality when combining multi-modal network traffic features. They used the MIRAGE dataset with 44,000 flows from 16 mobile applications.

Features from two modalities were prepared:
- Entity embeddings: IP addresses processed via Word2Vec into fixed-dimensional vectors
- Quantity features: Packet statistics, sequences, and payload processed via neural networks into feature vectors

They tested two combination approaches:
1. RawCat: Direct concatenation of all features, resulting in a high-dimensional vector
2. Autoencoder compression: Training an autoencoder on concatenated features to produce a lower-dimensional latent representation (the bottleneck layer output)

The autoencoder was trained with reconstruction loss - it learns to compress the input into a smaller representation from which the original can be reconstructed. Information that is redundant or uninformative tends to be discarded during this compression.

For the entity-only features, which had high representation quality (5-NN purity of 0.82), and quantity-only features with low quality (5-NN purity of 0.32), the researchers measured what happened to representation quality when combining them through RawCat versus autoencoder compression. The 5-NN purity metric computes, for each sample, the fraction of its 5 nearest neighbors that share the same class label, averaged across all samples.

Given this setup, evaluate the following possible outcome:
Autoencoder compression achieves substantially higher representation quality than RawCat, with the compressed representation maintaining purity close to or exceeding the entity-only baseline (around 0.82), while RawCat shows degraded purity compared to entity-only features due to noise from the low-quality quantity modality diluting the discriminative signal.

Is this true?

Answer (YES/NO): YES